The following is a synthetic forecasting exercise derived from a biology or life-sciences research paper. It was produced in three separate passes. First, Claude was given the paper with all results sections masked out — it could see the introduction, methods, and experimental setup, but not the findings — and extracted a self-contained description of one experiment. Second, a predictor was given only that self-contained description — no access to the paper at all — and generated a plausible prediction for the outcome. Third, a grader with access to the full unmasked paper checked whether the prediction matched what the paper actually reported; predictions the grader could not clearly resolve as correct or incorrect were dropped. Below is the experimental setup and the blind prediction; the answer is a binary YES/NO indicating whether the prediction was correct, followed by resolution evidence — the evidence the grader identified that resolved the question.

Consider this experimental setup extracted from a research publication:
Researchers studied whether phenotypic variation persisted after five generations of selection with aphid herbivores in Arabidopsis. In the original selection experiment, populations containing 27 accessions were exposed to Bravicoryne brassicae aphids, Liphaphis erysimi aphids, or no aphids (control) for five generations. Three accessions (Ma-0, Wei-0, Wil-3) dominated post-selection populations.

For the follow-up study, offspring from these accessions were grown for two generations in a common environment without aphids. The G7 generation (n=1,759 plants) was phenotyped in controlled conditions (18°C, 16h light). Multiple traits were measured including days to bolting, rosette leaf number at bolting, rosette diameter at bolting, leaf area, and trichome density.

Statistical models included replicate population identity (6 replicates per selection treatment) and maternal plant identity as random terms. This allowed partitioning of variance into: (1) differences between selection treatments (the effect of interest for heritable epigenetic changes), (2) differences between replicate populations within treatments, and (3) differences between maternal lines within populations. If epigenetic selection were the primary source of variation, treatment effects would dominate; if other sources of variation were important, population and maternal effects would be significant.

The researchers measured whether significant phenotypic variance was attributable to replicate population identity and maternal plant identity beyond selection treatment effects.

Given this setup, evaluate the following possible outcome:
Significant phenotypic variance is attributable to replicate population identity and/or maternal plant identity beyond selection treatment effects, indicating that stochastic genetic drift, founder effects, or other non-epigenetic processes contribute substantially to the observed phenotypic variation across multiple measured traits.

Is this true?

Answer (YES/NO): YES